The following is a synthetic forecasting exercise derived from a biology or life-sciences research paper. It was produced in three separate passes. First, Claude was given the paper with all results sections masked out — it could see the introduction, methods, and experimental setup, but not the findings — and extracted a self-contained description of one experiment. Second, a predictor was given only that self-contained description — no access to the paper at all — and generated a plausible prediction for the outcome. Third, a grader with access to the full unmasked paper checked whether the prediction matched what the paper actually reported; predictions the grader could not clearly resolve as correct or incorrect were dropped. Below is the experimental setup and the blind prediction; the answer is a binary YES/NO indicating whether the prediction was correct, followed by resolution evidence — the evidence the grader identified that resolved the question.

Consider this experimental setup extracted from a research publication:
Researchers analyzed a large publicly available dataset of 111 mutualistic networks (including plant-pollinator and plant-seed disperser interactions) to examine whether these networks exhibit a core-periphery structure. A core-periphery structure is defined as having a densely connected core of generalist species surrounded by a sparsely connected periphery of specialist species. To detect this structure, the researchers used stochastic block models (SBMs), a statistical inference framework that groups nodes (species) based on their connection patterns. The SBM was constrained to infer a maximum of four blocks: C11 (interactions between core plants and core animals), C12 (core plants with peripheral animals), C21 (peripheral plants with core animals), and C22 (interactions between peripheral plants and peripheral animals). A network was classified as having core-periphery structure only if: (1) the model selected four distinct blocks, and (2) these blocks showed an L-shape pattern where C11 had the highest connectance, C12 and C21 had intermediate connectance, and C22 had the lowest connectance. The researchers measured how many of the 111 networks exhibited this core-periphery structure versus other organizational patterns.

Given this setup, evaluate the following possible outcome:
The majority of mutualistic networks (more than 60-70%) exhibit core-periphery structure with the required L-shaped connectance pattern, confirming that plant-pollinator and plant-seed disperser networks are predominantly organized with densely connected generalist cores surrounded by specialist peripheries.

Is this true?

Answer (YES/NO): NO